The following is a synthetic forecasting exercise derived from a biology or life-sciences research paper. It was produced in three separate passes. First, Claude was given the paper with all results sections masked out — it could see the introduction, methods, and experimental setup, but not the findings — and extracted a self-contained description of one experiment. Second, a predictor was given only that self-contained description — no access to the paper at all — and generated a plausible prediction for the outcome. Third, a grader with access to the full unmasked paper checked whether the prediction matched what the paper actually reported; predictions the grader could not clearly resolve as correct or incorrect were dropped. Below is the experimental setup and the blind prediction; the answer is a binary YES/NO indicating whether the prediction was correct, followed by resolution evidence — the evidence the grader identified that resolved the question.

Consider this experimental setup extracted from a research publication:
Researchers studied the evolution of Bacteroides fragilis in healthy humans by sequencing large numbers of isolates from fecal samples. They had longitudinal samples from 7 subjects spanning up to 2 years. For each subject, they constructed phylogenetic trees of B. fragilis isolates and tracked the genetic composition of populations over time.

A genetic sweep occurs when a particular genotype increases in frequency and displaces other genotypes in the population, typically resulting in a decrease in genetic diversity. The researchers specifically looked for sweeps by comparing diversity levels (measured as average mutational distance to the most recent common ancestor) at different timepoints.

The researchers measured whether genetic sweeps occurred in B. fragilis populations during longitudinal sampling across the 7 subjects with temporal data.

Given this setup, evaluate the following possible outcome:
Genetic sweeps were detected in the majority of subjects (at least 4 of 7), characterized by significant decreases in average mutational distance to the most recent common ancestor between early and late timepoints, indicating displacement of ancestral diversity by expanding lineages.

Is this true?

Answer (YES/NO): NO